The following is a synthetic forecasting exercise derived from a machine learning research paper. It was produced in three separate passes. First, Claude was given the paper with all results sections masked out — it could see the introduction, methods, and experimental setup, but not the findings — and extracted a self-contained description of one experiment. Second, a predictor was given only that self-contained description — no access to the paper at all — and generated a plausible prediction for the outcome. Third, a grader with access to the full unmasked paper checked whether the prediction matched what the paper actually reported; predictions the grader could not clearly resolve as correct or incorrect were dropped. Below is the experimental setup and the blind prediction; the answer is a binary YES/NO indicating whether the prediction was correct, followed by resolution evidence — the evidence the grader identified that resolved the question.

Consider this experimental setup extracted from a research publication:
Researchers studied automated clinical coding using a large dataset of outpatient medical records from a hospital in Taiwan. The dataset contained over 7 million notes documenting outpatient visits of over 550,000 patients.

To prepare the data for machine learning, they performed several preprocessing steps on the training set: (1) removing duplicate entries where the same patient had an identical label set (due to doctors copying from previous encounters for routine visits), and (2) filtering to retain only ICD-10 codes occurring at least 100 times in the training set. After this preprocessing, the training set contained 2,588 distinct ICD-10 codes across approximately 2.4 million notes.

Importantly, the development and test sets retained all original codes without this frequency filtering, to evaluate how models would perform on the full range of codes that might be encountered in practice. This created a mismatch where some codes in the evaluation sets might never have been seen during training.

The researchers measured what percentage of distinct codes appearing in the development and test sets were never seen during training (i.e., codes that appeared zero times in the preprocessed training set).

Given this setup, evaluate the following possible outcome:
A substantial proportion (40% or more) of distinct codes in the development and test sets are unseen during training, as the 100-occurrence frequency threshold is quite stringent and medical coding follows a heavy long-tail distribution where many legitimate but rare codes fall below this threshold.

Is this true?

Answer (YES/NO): NO